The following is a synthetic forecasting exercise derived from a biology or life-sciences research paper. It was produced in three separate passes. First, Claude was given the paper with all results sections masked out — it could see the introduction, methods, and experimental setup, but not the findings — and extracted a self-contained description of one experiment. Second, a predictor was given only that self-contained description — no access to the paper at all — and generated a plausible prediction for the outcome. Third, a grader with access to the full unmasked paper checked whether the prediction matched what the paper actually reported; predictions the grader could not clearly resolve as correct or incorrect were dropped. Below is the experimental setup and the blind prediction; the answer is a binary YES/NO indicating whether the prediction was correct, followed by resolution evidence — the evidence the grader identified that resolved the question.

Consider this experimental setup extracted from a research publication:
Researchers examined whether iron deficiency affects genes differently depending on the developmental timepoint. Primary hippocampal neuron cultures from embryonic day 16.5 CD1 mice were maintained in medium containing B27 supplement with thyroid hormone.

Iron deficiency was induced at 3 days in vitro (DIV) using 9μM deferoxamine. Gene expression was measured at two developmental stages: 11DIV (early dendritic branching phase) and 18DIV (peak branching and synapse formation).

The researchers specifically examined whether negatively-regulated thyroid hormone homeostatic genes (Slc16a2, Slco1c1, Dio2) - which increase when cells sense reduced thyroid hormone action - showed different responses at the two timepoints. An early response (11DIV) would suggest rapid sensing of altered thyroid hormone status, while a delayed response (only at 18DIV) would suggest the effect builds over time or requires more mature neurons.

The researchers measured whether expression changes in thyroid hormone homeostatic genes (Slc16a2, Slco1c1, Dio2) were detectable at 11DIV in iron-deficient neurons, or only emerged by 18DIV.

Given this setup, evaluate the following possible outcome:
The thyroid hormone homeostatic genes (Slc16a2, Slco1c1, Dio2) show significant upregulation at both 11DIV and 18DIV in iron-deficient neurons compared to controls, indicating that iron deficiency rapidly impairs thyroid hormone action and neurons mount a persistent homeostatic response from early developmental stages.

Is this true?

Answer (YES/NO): NO